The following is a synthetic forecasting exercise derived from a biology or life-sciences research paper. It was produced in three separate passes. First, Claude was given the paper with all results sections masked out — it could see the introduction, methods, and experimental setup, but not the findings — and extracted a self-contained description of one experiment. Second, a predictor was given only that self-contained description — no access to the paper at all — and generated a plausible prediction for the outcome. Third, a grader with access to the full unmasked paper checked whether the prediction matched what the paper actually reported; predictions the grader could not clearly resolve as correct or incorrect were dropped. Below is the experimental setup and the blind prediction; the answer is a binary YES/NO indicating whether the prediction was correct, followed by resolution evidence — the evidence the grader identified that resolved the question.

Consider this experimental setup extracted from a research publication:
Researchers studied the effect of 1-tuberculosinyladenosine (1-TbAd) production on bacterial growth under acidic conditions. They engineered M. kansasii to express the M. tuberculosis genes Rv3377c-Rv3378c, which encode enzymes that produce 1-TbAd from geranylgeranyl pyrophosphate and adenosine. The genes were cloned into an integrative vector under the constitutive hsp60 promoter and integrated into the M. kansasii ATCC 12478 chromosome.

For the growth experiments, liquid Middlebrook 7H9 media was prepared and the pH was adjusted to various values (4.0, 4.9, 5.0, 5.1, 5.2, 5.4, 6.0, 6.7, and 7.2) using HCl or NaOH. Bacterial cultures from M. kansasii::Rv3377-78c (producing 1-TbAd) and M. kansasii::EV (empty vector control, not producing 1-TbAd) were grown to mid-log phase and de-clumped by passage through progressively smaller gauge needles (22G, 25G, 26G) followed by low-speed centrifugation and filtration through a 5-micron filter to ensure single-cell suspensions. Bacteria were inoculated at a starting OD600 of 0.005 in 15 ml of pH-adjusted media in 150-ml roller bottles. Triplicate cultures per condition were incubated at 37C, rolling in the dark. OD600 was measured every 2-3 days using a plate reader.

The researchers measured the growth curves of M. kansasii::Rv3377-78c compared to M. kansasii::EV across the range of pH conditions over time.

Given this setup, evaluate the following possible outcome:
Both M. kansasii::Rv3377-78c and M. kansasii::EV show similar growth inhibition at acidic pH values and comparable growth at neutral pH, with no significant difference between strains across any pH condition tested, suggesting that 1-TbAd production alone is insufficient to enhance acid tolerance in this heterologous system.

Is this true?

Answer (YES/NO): NO